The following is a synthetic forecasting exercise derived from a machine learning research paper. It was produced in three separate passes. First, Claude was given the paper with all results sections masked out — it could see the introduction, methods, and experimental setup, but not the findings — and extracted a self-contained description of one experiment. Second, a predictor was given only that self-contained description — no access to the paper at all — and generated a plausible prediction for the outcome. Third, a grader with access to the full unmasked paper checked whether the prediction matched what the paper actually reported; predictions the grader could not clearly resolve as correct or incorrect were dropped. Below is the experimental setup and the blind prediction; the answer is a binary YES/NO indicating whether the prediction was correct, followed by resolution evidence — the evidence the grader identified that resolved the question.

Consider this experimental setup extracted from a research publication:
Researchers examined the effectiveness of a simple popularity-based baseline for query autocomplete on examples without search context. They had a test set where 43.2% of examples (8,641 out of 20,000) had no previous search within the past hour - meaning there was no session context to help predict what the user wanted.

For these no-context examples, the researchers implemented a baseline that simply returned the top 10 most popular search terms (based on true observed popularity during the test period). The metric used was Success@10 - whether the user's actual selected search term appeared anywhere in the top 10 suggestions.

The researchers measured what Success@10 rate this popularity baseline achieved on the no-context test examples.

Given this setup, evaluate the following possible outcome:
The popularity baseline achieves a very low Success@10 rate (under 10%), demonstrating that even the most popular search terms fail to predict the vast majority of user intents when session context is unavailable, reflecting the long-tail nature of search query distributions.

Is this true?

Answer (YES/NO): NO